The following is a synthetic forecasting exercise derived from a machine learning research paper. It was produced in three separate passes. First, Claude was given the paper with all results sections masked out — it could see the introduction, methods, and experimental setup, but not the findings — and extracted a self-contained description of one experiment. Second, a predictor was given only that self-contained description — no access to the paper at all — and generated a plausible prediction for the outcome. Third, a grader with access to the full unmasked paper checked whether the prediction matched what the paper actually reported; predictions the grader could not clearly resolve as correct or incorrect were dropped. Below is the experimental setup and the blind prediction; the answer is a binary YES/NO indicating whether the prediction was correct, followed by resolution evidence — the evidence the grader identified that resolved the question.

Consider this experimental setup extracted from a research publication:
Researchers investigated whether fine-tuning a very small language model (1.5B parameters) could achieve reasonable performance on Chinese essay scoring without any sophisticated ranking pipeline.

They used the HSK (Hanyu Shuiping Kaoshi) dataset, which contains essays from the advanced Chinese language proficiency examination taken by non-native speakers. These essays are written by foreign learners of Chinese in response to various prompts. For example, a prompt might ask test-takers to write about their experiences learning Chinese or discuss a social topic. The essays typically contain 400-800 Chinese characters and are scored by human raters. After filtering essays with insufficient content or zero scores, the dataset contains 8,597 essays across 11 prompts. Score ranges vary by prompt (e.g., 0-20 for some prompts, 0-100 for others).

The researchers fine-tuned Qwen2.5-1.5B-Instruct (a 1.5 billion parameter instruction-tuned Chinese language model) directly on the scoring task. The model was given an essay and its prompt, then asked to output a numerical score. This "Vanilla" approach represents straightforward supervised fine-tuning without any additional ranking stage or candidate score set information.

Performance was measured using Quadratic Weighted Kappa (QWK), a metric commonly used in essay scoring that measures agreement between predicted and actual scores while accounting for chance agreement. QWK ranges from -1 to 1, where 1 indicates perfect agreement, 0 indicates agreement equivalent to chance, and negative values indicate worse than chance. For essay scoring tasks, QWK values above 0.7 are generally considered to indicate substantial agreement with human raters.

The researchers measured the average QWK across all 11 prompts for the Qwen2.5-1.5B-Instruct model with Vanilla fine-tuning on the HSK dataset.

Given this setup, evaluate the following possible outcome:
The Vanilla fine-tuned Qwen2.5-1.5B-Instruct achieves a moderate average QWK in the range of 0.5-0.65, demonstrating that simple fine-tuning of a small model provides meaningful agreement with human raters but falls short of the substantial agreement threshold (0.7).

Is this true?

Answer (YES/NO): NO